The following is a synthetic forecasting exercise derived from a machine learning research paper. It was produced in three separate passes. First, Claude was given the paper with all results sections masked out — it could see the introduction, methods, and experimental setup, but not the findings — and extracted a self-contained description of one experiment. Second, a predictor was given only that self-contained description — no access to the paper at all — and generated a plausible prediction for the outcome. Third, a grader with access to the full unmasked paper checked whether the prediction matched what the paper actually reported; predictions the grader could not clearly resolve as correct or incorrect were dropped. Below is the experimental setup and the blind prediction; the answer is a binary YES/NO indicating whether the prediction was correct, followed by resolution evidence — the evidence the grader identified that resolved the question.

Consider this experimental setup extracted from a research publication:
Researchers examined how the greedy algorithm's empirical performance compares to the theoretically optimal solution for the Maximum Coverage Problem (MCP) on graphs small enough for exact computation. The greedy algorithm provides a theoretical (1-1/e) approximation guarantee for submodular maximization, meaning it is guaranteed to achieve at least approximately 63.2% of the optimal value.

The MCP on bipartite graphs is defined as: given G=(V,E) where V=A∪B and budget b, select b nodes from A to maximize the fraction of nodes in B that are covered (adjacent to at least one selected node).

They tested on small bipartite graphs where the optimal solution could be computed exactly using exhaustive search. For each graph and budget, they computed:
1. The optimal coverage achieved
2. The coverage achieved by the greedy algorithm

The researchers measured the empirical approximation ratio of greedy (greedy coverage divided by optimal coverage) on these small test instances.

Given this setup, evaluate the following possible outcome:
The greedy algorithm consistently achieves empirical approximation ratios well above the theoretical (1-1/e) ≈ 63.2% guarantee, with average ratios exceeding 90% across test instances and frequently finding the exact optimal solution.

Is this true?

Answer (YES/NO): YES